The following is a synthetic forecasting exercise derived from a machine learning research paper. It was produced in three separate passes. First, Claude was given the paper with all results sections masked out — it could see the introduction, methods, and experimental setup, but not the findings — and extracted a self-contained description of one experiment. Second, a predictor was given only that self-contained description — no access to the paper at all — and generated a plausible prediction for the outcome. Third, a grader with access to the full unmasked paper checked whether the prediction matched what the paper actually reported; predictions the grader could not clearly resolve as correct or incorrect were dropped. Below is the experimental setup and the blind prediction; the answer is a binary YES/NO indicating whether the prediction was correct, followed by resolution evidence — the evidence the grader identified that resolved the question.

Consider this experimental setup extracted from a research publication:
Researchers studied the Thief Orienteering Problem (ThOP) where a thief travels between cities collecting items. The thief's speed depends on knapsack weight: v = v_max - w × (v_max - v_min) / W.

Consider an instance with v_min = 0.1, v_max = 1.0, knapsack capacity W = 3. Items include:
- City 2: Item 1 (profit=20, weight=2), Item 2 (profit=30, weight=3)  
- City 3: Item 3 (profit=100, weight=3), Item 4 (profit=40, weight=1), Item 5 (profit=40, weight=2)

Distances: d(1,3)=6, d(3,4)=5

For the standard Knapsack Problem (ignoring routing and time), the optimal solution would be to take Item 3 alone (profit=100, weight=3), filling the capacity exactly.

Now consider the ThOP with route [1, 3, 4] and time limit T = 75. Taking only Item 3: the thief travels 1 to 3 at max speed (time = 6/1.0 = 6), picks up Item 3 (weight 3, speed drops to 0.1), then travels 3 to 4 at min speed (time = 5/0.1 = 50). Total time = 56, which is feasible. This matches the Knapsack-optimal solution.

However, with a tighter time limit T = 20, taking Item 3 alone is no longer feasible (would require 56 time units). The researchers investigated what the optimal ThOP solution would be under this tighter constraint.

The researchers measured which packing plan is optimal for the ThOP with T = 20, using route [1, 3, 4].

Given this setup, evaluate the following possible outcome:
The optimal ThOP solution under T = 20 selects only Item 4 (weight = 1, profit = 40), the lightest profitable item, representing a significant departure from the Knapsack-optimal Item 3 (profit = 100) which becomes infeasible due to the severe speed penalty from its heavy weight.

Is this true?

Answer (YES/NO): NO